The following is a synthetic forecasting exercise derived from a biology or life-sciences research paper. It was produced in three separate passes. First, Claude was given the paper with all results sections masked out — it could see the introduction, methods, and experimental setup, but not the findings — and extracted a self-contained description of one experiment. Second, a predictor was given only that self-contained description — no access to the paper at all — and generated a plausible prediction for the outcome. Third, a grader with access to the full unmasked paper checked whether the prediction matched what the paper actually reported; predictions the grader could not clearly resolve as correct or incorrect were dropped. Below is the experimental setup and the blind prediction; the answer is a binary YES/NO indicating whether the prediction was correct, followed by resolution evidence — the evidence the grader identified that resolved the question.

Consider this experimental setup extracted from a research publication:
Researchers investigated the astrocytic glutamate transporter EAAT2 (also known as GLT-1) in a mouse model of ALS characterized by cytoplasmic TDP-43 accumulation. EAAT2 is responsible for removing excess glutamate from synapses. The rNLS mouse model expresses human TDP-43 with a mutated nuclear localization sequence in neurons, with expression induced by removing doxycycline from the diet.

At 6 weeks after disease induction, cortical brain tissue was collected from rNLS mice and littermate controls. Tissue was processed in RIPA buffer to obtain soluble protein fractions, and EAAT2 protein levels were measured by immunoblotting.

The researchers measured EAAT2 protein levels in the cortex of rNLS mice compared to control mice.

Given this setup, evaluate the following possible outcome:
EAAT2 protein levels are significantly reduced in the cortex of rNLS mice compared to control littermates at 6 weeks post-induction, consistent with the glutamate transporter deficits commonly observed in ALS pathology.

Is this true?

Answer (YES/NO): NO